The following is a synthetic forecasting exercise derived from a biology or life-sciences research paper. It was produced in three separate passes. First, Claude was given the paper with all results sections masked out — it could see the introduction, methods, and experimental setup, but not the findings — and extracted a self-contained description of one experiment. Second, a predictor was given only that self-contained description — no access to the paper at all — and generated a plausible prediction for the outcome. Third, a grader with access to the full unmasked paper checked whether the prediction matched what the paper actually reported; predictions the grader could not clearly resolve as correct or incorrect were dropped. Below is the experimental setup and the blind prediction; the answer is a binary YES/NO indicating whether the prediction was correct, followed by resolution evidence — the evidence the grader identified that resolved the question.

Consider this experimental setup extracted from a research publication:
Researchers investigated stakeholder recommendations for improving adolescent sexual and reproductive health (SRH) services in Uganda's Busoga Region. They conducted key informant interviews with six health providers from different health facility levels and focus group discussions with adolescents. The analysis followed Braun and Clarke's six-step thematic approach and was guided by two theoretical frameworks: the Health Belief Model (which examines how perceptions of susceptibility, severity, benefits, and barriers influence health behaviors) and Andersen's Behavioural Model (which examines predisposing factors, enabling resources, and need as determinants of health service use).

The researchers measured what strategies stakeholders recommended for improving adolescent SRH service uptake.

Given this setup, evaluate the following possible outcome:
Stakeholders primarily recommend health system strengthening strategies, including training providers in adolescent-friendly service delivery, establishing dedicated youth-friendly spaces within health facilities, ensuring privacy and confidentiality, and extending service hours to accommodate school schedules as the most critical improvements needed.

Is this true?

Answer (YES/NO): NO